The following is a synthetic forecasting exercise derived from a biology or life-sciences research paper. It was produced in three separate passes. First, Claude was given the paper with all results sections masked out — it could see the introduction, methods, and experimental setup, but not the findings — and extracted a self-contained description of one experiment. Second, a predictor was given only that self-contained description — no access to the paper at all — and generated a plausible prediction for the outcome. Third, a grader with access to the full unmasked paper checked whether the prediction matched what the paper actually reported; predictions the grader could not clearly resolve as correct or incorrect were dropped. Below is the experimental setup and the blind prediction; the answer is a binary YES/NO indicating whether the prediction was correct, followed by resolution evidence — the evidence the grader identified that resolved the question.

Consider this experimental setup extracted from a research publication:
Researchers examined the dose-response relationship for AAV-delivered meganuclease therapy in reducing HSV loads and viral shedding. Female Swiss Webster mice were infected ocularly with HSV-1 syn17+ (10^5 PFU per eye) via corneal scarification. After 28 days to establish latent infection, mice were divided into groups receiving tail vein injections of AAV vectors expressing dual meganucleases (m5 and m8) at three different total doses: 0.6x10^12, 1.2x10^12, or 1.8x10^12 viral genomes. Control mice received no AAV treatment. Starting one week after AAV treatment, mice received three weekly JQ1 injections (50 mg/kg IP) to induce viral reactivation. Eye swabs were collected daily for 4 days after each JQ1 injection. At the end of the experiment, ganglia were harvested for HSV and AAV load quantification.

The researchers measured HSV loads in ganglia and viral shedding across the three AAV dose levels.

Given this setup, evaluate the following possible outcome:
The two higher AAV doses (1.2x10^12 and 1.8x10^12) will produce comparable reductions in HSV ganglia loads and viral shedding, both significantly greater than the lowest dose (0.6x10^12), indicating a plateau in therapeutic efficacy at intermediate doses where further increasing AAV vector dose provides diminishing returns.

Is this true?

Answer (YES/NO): NO